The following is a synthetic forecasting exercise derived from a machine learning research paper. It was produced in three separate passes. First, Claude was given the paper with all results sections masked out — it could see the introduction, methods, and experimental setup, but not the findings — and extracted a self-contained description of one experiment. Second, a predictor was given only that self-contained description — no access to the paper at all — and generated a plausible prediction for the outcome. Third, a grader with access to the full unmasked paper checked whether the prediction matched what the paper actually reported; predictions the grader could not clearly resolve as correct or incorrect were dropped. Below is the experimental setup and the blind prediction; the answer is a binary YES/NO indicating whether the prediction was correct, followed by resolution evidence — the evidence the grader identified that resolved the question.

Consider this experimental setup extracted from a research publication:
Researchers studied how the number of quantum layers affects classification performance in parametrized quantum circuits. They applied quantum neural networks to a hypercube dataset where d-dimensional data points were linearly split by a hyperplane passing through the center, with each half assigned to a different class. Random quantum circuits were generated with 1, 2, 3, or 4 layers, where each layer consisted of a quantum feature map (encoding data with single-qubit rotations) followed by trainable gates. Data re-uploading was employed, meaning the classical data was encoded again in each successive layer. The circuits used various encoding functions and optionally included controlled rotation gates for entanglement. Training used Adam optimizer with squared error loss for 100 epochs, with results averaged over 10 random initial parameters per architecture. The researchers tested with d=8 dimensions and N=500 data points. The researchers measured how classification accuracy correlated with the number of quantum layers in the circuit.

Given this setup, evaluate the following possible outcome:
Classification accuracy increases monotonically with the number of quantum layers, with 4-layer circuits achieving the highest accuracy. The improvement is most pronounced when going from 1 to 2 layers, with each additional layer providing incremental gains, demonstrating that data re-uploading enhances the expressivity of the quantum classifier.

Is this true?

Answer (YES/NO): NO